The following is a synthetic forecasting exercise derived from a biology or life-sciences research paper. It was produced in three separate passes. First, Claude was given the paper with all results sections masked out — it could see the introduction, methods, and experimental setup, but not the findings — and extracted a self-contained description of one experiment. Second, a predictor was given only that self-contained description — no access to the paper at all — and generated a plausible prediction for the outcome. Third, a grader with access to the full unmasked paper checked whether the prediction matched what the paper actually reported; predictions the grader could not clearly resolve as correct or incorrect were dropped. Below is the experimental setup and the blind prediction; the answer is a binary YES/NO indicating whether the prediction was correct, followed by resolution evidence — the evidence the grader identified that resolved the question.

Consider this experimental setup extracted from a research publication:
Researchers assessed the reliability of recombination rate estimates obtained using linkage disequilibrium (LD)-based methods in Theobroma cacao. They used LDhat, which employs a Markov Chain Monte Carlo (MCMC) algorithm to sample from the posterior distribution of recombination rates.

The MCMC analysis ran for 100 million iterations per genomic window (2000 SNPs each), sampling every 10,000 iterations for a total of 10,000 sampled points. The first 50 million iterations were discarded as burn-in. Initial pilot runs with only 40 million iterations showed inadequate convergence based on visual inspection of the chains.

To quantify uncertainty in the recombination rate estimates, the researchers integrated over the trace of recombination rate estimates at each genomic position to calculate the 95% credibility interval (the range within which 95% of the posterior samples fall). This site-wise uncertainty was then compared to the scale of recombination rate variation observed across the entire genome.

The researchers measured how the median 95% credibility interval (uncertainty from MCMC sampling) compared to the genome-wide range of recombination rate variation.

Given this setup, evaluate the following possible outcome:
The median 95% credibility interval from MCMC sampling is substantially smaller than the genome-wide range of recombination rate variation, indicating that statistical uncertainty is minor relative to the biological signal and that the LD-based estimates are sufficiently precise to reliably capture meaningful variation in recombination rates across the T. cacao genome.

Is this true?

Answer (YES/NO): YES